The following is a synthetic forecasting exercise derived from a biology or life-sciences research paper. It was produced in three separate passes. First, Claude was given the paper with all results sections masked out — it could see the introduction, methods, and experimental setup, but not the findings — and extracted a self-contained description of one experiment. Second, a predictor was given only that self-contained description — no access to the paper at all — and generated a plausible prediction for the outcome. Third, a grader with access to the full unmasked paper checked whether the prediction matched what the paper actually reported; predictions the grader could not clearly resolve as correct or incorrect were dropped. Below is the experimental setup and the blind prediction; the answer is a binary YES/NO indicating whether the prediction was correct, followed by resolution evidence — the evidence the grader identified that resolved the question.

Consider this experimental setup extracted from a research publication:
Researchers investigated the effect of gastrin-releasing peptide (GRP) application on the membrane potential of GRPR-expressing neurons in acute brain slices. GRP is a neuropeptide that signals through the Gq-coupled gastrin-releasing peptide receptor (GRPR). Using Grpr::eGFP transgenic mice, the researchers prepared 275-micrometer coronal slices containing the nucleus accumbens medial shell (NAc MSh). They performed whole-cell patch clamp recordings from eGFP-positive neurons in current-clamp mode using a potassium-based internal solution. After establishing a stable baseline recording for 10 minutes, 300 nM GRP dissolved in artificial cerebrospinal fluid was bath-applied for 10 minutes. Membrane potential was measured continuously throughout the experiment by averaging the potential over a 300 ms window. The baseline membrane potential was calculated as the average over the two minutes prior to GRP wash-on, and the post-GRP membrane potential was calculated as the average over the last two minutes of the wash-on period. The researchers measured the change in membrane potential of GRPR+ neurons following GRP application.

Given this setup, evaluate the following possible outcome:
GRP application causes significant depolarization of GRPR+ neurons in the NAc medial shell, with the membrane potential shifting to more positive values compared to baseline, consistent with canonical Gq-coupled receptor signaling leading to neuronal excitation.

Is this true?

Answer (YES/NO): YES